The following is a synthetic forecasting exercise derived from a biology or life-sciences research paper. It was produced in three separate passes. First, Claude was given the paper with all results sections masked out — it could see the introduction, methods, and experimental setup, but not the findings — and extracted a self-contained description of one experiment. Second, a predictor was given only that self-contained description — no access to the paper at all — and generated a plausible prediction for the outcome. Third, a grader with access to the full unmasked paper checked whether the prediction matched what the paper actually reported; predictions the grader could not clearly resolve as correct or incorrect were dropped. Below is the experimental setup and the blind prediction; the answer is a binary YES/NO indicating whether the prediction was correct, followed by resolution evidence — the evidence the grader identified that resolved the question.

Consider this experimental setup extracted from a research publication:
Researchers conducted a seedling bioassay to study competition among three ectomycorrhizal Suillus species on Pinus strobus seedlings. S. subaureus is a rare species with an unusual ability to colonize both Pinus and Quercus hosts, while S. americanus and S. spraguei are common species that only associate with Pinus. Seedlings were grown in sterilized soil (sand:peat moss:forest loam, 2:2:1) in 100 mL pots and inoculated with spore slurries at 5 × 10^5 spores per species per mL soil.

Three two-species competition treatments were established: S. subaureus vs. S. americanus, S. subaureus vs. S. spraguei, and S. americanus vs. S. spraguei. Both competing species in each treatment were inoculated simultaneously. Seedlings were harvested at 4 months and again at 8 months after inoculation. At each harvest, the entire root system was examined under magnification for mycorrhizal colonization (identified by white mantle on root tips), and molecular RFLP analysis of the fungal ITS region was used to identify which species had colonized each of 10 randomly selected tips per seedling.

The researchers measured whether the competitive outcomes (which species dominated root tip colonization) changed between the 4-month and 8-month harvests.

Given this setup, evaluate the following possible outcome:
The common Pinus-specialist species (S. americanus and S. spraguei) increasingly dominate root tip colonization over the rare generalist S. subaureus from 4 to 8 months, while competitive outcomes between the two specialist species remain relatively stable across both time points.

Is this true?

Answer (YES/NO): NO